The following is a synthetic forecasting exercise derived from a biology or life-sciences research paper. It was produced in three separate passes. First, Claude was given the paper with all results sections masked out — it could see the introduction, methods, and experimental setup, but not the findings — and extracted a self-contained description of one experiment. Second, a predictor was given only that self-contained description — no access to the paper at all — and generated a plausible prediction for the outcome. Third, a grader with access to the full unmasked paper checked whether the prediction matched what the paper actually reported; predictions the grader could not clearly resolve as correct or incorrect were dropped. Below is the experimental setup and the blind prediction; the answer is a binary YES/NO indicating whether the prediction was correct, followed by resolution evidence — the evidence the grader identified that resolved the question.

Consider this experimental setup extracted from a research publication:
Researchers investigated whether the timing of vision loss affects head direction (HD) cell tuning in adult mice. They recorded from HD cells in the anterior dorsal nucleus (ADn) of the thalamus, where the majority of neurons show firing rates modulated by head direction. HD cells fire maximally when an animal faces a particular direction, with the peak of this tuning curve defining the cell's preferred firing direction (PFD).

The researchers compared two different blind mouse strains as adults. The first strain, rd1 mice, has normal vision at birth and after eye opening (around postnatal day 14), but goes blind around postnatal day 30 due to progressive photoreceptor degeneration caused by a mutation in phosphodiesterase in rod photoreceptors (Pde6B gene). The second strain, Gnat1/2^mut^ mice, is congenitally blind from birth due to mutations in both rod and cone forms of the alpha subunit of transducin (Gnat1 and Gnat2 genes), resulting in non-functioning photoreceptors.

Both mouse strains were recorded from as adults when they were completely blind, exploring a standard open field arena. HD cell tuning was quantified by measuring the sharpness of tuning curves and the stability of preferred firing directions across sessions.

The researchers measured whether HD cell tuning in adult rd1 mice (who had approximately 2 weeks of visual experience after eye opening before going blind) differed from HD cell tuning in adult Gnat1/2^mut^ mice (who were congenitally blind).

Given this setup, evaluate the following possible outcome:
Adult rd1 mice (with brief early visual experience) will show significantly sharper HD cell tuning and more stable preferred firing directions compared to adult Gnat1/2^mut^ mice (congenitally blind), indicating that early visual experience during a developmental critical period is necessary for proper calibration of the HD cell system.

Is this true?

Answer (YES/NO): YES